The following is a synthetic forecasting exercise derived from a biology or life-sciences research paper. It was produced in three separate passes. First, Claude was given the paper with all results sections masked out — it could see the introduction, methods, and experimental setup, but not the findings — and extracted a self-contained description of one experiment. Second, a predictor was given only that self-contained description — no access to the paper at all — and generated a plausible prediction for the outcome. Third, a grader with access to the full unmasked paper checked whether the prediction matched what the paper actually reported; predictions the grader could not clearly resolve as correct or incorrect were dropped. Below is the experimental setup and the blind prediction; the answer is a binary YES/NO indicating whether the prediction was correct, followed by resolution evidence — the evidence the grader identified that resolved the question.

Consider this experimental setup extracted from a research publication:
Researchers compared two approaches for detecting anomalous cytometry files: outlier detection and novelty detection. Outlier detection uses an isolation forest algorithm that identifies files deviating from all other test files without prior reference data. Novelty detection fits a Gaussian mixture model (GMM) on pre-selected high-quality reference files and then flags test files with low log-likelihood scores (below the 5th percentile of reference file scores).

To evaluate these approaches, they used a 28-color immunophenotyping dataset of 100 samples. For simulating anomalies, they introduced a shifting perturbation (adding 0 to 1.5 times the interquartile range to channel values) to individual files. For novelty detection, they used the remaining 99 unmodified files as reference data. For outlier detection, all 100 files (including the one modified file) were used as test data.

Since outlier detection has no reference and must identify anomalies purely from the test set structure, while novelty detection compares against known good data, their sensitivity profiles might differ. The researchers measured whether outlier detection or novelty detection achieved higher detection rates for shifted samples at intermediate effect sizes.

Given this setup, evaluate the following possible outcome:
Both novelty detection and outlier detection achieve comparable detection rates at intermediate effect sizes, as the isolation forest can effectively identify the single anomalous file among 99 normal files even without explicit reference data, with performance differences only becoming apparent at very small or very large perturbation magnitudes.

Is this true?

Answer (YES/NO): NO